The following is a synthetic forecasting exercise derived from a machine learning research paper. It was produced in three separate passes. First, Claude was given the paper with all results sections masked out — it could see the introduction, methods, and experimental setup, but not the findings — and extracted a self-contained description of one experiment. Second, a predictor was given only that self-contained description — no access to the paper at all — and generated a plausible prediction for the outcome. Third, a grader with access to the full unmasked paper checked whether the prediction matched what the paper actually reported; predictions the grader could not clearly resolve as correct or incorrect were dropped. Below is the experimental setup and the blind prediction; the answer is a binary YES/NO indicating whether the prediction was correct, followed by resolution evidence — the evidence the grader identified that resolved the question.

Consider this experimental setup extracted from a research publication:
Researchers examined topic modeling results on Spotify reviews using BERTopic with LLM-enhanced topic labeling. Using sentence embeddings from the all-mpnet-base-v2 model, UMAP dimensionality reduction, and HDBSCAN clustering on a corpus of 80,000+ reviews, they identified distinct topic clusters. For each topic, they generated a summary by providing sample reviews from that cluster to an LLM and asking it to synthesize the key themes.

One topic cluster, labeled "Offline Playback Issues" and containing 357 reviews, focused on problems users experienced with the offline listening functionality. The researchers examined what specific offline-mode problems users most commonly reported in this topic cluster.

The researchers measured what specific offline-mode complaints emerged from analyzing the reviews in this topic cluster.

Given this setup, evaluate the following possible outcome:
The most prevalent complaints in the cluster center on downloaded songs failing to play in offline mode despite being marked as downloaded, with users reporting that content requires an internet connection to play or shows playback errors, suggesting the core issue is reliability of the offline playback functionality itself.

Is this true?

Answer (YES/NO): NO